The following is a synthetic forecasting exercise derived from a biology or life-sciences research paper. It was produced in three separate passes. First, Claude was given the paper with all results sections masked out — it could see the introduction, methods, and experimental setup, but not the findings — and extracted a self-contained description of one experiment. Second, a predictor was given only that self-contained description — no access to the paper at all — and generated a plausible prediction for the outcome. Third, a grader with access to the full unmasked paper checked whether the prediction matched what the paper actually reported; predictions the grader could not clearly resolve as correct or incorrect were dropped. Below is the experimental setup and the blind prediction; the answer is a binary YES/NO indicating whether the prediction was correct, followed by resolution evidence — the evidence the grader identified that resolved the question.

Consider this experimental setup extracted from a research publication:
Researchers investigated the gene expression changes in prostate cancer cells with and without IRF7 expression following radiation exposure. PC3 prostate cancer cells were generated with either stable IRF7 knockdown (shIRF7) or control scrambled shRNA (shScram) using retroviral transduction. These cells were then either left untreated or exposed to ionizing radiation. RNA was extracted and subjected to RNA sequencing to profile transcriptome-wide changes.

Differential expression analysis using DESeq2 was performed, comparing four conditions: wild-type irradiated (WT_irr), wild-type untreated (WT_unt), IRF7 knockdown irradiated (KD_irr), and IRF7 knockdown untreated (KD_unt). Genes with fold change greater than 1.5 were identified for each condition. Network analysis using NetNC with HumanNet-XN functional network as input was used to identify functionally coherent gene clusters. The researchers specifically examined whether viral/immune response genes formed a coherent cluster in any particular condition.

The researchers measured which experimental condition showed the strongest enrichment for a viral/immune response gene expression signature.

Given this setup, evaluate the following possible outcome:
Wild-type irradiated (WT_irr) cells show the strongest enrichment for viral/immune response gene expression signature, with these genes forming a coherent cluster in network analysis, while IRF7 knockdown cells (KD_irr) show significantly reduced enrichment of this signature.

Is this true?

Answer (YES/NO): YES